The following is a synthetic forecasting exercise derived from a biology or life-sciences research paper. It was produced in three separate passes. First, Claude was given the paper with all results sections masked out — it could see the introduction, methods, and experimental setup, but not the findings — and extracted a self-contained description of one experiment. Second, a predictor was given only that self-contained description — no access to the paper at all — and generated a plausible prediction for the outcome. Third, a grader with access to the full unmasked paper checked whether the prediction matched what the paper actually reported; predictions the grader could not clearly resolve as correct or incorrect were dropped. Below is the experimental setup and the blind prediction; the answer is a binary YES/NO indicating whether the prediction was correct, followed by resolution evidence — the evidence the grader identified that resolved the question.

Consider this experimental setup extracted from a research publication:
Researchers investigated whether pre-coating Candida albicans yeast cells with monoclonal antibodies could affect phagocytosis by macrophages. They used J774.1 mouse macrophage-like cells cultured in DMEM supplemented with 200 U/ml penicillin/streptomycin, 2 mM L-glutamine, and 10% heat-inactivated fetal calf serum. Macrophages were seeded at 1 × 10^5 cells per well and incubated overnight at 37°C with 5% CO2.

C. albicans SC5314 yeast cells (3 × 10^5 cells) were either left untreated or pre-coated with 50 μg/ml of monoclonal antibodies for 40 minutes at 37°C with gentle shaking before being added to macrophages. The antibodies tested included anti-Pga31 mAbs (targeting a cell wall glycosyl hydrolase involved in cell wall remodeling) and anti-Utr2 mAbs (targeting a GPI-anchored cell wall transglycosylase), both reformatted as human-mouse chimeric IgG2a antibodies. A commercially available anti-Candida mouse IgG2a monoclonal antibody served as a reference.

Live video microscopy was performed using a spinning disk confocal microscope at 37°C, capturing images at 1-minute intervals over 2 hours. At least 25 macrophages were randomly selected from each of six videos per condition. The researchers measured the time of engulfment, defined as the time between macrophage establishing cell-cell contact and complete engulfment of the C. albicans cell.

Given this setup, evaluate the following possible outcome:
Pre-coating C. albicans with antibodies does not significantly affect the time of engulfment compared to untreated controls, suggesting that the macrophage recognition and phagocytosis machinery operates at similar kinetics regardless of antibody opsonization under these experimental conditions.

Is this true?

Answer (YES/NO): NO